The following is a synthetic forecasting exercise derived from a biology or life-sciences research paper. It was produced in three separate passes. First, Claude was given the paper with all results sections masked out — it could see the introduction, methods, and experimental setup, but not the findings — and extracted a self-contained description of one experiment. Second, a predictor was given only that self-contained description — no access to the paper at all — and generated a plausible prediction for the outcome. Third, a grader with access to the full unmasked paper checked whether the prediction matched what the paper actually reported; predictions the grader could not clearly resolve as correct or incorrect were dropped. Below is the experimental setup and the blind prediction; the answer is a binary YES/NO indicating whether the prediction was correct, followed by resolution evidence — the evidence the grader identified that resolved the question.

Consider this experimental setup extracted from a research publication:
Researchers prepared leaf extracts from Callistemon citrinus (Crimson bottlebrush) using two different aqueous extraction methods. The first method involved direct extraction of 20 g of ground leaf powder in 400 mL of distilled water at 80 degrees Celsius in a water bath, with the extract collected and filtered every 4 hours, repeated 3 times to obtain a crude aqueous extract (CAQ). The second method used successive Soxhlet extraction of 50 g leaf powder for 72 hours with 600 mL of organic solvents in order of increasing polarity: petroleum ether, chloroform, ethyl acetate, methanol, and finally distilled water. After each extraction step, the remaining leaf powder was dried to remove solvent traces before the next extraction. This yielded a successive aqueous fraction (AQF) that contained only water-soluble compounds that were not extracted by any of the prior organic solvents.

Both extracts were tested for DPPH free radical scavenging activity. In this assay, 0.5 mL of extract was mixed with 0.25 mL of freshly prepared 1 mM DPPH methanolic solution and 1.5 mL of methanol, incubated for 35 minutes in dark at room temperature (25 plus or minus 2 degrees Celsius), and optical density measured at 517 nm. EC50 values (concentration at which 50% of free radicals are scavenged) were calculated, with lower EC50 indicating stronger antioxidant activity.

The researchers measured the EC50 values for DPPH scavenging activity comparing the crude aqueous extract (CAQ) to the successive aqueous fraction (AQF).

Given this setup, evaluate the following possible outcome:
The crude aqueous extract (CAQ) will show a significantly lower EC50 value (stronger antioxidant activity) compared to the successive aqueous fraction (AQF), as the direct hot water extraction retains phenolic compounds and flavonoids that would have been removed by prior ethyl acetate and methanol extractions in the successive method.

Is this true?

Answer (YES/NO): NO